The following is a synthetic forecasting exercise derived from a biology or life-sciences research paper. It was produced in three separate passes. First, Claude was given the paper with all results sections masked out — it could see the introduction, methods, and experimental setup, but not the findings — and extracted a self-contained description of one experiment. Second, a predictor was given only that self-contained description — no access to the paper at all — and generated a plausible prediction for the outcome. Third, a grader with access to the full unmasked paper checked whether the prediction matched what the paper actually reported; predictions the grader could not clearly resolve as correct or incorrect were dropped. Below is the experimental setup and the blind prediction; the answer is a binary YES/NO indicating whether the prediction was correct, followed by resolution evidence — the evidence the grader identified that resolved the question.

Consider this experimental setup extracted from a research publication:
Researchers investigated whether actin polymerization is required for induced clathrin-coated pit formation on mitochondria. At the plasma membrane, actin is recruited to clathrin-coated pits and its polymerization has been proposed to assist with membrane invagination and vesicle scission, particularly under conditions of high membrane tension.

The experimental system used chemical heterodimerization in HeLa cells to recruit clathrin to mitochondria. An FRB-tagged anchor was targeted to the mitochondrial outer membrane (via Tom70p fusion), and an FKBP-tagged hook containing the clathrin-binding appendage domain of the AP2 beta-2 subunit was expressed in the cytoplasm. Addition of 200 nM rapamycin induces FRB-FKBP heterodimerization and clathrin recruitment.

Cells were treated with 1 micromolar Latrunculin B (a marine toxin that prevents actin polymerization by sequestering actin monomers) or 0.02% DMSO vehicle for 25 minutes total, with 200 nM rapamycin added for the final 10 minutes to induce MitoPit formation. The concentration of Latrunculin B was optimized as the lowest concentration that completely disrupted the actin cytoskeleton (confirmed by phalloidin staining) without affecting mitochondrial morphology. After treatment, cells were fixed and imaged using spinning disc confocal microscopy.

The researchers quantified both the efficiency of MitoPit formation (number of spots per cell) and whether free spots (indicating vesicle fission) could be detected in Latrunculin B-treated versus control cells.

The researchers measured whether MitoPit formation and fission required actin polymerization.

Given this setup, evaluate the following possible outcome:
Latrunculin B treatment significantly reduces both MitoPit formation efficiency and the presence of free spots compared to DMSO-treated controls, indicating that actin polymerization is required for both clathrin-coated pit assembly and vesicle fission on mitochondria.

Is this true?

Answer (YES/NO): NO